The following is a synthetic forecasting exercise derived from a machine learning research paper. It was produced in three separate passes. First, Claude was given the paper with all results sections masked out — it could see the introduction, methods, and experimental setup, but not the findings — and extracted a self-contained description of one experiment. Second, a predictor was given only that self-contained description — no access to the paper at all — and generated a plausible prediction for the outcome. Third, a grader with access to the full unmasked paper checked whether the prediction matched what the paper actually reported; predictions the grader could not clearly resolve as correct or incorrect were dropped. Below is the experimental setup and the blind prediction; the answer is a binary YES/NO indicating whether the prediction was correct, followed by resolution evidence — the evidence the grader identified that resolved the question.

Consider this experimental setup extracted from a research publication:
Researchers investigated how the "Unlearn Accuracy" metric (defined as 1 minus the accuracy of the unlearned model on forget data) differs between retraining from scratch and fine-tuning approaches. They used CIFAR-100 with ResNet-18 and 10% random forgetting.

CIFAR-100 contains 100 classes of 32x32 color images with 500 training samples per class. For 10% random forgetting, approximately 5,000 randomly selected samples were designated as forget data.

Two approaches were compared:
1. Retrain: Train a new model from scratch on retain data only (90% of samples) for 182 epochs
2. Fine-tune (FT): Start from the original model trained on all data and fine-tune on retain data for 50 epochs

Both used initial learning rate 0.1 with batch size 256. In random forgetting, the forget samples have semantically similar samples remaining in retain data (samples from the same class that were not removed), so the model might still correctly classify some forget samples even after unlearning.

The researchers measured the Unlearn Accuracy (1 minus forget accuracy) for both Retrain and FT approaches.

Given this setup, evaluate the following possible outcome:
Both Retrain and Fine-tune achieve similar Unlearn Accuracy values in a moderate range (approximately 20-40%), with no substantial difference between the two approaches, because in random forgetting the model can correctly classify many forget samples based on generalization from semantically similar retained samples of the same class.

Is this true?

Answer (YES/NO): NO